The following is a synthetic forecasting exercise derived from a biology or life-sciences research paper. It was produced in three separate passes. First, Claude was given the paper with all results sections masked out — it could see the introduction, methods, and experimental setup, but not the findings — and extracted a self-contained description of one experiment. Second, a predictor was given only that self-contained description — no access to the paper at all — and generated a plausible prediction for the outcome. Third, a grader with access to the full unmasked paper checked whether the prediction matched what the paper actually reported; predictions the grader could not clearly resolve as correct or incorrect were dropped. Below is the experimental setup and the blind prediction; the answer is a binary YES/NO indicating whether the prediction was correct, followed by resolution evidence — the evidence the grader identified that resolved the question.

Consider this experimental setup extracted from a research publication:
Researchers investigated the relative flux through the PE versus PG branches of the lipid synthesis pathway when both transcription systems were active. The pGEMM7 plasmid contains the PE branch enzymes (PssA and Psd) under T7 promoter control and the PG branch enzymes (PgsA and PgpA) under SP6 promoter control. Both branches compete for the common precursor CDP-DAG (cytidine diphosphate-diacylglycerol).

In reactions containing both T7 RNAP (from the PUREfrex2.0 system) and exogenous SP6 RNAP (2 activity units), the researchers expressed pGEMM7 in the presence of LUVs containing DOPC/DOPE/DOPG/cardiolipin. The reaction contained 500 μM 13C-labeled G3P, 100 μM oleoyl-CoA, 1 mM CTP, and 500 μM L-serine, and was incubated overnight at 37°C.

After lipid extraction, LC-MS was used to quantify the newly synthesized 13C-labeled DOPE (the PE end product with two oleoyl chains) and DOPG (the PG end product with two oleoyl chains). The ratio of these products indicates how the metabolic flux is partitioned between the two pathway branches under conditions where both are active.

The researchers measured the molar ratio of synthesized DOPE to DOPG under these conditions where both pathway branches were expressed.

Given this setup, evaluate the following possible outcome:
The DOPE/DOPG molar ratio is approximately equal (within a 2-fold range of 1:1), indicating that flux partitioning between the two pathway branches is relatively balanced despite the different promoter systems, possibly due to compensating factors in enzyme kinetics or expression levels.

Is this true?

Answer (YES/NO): NO